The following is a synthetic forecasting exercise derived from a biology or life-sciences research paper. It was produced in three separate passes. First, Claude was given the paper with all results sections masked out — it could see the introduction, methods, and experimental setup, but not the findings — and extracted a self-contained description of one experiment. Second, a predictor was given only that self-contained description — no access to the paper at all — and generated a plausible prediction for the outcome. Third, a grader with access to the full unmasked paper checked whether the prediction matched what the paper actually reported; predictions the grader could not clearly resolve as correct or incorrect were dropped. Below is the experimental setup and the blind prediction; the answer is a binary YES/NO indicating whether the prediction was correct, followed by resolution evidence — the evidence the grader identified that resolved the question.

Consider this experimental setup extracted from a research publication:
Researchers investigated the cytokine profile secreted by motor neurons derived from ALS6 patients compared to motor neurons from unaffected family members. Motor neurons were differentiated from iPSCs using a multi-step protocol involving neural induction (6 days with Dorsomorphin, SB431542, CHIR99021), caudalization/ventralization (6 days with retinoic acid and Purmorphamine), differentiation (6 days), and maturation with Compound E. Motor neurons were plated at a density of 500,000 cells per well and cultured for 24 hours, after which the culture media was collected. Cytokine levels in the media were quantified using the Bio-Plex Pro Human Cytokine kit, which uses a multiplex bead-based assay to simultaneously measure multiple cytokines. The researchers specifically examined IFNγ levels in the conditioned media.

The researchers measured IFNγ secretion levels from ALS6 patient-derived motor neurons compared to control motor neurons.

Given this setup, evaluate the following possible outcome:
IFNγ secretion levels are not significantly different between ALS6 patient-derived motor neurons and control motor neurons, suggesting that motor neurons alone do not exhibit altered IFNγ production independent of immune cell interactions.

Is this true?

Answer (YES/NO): NO